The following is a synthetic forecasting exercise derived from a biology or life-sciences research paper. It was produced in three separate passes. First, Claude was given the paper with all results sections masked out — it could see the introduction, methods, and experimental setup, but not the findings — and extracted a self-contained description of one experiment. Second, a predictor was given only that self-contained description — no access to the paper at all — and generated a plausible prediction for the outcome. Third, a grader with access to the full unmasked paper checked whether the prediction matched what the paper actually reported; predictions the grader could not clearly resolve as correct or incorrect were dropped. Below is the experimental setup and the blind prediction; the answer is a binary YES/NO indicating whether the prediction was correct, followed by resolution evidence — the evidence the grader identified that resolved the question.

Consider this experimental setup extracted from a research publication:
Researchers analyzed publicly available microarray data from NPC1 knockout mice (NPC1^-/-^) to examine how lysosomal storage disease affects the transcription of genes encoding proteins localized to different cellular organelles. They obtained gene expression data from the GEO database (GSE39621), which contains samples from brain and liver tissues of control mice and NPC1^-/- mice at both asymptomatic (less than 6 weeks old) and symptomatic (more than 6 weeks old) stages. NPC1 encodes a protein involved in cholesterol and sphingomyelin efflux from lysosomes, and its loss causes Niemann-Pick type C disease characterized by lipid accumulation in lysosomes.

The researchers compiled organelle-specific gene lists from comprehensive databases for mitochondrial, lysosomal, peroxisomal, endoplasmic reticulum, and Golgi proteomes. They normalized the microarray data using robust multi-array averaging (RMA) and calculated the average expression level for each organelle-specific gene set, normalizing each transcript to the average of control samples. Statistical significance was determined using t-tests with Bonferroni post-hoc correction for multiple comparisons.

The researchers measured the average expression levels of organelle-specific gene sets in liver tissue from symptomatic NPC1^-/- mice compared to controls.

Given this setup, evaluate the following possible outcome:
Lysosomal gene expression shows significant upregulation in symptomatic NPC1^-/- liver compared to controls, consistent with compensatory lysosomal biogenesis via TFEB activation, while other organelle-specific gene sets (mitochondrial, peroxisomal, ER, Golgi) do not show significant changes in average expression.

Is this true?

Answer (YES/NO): NO